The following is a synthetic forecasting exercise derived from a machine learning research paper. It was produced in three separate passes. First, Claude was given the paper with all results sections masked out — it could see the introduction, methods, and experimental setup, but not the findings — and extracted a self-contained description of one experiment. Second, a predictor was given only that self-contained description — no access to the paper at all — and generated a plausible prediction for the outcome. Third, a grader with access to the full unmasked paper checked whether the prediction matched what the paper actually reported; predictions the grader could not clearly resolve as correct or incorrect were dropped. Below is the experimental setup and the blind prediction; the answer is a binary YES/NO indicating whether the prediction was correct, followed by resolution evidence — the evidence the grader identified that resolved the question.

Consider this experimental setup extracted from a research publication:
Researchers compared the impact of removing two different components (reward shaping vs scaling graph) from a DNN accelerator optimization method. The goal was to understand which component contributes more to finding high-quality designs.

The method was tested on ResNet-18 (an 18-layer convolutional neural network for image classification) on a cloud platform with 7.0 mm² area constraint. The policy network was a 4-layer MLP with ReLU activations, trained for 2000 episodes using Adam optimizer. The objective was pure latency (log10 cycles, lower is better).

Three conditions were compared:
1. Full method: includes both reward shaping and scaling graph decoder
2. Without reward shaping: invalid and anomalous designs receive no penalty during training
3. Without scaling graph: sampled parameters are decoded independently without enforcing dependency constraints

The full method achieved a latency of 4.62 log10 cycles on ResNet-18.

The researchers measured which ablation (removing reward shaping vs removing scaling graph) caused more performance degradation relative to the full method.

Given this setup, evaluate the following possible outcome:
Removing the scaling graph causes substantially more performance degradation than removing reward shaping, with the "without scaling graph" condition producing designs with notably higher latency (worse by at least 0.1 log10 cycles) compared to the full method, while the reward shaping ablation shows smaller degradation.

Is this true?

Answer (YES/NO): NO